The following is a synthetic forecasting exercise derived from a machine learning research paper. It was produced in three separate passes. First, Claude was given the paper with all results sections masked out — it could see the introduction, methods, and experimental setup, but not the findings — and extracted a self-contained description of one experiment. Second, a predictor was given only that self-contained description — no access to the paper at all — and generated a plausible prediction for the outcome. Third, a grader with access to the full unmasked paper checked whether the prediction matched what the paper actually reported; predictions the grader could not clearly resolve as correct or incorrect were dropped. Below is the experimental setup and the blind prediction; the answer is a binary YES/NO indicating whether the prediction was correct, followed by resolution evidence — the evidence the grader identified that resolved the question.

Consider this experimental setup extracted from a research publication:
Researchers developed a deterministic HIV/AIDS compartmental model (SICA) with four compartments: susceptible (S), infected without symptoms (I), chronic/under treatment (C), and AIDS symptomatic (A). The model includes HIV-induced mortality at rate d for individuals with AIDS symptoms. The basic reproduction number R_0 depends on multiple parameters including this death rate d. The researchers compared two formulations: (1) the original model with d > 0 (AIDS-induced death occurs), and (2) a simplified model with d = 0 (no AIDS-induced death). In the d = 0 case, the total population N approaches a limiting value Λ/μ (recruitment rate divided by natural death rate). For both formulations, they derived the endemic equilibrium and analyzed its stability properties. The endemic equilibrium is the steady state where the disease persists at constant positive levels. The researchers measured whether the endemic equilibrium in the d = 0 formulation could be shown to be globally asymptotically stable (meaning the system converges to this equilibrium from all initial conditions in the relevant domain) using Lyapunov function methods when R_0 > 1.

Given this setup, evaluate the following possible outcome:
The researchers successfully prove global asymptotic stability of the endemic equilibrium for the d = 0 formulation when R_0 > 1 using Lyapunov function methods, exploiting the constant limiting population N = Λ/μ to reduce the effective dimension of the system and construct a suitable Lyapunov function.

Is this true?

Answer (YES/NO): YES